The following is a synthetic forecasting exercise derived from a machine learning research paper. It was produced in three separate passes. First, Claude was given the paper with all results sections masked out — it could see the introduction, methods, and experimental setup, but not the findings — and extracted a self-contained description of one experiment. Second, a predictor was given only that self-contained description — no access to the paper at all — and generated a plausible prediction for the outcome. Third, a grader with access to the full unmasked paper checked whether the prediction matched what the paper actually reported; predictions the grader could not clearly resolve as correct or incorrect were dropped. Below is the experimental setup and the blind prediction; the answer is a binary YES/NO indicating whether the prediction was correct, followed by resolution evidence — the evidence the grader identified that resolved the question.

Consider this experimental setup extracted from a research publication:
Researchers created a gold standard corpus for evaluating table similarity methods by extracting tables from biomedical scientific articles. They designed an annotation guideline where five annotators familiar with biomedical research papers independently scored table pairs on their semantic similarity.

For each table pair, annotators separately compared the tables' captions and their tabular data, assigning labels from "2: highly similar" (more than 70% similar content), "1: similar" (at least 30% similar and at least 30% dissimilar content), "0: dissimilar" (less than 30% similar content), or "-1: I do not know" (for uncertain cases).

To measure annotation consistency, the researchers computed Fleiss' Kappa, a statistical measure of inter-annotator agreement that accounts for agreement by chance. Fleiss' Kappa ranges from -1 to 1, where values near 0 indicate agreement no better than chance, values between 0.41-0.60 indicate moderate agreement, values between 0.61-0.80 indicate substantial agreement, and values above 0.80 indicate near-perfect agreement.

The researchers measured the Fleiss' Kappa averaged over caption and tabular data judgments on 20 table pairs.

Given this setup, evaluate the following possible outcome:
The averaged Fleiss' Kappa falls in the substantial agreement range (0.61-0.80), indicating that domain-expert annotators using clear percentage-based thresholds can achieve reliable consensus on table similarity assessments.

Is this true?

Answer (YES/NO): NO